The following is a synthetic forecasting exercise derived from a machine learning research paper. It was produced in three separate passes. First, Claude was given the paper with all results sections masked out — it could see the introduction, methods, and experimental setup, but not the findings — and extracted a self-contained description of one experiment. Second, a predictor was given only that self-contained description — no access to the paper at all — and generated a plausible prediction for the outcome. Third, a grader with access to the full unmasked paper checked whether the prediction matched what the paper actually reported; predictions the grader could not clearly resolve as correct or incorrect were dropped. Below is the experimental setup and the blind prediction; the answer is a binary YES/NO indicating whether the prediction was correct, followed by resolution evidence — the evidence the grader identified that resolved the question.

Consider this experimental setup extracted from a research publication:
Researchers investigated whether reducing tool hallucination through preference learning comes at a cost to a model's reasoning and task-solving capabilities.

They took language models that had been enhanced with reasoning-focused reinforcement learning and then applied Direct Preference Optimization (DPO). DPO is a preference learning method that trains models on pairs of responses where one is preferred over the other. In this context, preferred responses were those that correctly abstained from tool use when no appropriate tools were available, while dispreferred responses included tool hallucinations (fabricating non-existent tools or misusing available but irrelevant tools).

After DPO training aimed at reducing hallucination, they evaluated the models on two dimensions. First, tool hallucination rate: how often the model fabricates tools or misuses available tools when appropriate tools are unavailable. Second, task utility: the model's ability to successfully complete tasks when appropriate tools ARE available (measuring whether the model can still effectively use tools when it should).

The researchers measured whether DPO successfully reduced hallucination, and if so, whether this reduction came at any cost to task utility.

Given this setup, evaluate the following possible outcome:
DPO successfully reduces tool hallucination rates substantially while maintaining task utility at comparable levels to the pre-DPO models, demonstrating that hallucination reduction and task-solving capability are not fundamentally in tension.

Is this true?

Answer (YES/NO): NO